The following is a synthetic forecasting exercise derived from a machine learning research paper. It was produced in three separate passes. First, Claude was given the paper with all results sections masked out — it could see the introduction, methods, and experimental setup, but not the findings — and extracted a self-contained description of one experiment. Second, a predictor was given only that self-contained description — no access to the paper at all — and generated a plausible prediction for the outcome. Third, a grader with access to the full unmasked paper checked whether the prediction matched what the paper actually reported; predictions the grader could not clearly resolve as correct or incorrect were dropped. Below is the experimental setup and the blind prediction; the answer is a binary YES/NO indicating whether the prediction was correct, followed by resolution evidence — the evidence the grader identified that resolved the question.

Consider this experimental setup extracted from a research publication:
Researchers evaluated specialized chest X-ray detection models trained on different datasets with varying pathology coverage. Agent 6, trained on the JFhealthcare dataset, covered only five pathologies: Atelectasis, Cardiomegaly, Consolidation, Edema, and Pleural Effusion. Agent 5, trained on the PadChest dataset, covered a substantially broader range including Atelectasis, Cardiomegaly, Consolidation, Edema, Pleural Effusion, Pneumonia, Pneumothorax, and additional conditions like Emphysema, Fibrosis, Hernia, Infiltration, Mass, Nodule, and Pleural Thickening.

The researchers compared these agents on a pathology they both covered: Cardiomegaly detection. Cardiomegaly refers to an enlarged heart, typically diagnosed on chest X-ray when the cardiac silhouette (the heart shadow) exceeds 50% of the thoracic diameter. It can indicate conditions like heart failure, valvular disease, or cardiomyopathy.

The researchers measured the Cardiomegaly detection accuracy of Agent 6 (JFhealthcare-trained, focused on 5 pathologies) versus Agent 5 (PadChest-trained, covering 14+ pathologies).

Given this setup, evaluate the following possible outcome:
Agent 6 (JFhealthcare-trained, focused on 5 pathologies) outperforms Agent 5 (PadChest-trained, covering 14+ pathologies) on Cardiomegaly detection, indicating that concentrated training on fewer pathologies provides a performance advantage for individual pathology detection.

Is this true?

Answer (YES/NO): NO